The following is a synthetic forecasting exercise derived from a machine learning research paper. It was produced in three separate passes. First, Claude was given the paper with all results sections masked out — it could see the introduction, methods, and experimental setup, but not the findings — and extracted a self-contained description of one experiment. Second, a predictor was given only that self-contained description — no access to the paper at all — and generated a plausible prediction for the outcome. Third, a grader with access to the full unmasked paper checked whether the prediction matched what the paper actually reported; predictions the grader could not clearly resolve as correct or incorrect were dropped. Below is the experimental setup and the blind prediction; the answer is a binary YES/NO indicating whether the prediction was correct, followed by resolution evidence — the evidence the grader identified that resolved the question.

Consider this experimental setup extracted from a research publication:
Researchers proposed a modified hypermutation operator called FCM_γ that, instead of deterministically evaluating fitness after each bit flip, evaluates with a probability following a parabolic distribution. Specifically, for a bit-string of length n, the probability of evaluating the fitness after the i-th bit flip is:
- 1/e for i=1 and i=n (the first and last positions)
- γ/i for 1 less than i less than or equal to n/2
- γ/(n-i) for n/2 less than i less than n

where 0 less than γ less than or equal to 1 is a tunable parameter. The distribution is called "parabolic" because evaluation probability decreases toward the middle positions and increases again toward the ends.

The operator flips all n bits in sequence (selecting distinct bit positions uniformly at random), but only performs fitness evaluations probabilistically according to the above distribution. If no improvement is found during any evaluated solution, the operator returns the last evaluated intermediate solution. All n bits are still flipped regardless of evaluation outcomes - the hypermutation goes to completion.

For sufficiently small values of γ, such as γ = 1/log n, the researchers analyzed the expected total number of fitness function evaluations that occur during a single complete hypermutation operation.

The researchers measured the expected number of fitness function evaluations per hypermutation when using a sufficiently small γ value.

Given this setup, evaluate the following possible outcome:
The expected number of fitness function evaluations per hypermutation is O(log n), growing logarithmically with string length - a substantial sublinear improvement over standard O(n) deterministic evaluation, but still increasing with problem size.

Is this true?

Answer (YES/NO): NO